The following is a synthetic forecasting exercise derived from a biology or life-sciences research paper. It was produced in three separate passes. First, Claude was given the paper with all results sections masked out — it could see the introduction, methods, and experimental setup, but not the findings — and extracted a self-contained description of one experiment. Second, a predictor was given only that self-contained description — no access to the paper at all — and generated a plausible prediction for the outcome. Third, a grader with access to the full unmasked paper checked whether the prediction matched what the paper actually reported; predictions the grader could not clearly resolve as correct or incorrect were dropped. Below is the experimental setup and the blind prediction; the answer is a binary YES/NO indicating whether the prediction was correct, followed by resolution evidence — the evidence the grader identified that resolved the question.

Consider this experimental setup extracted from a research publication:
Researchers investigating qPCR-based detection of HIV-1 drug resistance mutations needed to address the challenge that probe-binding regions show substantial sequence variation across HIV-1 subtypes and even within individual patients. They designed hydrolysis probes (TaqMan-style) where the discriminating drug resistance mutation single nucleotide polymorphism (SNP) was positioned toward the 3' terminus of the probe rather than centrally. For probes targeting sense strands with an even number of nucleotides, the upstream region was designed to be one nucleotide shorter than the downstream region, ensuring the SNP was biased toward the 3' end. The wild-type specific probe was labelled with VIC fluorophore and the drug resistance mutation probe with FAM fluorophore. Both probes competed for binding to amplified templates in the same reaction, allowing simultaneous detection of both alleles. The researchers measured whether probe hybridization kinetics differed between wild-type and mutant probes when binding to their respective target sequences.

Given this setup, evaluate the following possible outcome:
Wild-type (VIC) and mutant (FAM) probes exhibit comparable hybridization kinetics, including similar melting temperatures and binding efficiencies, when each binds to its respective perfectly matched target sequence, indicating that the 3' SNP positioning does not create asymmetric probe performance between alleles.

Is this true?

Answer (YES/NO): NO